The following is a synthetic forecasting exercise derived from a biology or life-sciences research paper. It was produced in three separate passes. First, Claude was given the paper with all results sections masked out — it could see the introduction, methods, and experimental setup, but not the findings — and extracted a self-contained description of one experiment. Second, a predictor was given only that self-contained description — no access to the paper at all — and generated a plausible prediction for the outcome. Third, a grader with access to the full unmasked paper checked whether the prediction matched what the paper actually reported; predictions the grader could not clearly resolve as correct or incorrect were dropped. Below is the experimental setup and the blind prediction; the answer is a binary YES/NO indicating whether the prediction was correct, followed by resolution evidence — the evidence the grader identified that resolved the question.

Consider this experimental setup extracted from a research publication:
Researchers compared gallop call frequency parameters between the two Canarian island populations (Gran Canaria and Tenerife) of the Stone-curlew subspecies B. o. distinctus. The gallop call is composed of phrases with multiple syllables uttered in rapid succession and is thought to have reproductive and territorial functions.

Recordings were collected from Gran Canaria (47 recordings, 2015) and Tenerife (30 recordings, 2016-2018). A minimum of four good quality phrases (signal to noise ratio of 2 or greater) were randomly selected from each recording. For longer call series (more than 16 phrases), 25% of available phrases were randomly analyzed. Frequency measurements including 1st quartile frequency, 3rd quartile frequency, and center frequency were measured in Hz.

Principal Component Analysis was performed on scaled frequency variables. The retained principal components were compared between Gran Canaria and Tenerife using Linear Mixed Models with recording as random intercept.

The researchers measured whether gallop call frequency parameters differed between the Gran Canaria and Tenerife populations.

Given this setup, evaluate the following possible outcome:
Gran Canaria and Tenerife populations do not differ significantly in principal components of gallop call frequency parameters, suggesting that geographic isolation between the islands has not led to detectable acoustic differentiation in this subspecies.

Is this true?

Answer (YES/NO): NO